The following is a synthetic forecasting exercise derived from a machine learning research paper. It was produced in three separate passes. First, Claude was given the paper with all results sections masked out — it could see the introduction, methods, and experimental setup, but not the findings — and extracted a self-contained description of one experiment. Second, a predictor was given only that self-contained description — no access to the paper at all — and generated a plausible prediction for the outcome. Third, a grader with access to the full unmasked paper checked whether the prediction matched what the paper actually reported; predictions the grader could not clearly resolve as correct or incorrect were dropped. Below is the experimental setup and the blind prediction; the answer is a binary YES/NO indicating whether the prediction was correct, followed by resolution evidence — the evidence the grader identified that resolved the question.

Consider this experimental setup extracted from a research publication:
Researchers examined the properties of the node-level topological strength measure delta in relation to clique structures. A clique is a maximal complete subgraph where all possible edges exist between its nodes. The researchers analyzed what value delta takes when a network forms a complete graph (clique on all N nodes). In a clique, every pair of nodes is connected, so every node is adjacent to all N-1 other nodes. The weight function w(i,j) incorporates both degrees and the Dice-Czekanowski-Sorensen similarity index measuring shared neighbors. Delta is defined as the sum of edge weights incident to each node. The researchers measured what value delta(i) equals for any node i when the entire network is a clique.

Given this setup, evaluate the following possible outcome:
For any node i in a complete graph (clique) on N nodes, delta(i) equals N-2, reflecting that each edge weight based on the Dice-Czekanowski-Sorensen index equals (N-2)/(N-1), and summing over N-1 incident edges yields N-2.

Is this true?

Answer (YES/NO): NO